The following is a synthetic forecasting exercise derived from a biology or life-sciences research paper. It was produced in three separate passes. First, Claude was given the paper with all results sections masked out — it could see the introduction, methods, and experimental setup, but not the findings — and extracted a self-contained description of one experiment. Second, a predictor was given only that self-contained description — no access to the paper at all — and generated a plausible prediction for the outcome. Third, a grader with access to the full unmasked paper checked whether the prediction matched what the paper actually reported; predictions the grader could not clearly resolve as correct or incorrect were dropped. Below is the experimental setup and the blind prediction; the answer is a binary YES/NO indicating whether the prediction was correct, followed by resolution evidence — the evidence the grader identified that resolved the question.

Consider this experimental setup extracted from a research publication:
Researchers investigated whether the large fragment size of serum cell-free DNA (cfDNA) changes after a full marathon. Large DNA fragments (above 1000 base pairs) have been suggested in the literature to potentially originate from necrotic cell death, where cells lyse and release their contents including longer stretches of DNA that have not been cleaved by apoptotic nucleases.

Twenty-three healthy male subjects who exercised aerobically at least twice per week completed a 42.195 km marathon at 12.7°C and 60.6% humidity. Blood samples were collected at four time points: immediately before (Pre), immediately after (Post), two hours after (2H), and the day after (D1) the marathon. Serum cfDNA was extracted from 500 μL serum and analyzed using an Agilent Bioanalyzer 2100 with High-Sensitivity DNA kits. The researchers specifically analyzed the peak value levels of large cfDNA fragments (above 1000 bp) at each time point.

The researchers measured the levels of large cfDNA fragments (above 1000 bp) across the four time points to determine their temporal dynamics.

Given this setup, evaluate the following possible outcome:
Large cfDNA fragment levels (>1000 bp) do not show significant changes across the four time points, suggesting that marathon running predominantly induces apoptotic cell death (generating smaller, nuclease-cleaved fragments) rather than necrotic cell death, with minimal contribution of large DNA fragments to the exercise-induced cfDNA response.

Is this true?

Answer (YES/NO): NO